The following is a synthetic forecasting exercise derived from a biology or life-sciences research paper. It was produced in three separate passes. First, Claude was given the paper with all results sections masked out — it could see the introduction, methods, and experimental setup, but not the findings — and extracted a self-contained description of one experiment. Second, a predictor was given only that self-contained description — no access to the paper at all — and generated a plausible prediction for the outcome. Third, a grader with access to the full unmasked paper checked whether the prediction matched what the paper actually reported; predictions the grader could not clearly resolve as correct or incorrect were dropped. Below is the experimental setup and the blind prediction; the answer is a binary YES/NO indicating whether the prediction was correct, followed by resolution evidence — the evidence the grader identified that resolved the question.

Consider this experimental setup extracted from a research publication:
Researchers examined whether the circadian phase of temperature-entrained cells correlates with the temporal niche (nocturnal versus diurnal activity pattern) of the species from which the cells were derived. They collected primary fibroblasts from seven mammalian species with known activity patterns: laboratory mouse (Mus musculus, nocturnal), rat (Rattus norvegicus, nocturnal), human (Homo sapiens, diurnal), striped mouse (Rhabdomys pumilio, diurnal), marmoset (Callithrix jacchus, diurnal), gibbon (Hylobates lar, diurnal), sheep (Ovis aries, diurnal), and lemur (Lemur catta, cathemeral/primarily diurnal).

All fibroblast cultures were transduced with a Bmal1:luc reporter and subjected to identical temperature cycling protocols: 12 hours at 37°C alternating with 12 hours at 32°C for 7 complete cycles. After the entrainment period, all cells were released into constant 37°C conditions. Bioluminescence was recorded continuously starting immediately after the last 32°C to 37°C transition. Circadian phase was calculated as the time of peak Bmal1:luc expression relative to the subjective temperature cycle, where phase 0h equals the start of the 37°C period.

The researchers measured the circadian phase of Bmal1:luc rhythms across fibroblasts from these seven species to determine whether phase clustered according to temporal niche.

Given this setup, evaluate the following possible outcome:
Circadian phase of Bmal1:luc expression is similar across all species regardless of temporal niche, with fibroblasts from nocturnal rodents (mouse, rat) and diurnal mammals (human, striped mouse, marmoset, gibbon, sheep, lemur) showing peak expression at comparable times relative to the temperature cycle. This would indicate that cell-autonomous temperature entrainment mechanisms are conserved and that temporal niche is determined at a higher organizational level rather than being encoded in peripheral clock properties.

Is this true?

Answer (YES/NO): NO